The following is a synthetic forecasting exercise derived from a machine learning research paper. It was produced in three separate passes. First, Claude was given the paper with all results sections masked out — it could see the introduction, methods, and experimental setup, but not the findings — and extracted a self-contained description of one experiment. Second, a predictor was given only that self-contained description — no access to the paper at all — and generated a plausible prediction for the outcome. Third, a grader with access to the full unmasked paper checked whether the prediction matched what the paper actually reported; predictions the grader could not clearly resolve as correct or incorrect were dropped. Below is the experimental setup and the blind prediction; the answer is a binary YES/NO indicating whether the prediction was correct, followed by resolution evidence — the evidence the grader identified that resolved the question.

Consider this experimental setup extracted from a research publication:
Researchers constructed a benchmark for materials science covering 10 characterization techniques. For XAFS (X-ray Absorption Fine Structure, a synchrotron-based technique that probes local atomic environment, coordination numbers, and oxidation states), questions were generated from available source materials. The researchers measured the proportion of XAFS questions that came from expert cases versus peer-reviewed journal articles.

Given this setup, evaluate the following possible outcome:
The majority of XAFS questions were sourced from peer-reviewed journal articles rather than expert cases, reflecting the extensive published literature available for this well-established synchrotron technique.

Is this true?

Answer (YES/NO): YES